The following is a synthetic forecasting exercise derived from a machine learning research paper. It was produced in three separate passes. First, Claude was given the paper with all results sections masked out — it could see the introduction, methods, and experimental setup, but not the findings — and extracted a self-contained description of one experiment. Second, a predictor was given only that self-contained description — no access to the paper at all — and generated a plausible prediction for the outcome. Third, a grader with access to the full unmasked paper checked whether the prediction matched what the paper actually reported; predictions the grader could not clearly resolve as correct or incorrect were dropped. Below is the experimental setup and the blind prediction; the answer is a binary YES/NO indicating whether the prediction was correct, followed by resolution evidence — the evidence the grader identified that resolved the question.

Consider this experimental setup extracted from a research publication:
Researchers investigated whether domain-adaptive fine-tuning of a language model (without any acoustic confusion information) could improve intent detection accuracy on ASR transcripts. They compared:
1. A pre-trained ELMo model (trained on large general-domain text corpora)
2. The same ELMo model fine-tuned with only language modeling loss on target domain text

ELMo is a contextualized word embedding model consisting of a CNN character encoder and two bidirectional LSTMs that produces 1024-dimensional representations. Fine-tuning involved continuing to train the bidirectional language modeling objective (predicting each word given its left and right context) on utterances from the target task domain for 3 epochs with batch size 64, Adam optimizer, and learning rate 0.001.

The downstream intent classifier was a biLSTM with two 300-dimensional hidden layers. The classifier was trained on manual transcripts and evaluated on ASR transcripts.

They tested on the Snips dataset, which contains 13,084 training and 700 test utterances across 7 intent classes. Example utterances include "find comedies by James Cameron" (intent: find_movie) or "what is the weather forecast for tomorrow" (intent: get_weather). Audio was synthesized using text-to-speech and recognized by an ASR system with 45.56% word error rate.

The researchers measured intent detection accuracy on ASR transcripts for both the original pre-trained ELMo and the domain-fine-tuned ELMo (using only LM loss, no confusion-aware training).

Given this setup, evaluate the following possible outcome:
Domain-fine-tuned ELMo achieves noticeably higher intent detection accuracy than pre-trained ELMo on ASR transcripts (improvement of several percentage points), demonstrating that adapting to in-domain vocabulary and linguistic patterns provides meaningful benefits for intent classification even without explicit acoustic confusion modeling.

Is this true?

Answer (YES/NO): YES